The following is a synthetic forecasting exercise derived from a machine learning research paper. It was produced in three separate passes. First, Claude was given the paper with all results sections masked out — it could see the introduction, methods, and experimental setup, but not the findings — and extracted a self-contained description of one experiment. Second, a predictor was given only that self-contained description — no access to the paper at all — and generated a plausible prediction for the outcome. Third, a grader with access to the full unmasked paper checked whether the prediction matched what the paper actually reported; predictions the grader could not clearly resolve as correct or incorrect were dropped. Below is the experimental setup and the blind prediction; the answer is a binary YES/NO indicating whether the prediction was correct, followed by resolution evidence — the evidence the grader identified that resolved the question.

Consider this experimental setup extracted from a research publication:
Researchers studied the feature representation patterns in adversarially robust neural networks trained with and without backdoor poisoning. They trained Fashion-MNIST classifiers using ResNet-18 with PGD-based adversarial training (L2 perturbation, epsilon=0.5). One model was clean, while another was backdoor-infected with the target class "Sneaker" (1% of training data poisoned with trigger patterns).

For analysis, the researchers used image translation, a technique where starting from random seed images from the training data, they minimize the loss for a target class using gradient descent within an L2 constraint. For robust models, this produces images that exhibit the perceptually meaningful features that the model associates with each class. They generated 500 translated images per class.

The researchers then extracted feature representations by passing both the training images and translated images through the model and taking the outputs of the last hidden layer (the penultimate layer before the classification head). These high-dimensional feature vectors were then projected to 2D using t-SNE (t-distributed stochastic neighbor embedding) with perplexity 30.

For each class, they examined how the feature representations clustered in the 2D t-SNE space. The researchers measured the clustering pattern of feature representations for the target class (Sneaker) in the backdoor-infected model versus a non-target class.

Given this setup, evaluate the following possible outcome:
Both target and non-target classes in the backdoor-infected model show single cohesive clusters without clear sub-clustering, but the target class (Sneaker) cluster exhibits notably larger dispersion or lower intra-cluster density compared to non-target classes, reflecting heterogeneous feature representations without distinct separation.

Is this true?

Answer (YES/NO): NO